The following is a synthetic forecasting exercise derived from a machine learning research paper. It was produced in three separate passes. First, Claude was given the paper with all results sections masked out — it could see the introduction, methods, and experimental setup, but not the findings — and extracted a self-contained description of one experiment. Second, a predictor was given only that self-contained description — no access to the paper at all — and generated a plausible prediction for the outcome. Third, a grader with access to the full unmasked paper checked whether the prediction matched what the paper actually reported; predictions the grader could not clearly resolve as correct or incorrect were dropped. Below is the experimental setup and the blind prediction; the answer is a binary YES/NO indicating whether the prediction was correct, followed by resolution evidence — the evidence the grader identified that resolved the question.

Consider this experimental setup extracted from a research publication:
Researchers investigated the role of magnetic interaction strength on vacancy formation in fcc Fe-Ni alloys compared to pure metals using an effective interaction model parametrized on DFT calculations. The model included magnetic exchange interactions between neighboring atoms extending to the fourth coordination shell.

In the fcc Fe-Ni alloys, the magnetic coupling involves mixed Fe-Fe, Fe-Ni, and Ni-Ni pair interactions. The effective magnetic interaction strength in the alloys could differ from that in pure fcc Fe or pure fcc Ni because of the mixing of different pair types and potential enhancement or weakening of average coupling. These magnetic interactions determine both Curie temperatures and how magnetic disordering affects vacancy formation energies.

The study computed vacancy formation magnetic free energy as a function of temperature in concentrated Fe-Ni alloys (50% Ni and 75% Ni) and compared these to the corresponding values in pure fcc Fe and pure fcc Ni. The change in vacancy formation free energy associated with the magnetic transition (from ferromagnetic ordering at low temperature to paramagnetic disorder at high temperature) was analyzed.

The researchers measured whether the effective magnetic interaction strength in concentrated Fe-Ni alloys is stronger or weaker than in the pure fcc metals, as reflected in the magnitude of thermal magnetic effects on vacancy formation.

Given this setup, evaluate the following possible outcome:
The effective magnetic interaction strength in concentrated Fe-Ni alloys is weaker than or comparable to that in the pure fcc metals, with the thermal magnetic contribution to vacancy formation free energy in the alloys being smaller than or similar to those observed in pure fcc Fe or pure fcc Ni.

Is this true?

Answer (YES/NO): NO